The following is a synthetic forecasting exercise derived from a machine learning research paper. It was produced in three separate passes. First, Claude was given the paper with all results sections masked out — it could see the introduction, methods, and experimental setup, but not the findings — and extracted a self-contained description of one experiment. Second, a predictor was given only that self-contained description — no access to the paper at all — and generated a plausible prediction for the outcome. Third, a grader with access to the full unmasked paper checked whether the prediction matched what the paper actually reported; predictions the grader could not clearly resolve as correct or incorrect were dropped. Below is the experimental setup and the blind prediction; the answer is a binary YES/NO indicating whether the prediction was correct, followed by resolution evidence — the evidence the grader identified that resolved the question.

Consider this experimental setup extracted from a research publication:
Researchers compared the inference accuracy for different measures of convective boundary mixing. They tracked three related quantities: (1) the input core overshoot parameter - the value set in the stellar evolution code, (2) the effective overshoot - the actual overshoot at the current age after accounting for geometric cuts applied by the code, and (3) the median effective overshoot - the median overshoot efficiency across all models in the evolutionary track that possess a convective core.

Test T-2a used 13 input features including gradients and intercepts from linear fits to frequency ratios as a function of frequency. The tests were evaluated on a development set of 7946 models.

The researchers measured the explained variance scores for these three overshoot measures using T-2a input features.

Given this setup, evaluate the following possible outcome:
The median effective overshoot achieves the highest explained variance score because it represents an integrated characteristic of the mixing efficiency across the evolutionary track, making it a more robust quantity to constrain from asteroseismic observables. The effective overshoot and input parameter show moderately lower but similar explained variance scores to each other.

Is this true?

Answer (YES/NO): NO